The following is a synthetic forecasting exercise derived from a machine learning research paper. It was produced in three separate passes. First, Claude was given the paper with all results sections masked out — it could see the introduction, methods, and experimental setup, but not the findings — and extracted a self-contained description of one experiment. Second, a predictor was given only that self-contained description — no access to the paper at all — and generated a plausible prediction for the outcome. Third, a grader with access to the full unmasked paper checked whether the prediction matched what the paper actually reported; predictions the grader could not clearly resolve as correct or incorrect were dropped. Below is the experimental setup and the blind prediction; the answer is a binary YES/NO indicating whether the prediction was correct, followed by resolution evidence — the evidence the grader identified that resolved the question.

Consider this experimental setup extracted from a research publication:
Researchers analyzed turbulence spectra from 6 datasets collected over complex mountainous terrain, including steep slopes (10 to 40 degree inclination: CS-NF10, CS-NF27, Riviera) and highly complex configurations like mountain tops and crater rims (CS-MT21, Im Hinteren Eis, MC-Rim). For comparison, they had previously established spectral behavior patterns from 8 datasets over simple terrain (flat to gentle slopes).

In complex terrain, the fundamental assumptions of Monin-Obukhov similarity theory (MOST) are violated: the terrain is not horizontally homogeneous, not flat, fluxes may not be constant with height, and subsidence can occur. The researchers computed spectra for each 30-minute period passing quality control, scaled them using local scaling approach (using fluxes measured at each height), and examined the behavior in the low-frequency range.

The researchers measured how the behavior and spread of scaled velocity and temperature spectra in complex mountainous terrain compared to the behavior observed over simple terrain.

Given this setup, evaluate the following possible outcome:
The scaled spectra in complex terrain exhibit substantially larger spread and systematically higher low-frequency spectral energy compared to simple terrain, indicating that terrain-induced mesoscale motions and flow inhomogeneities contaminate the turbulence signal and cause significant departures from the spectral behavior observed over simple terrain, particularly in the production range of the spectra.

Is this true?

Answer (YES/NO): NO